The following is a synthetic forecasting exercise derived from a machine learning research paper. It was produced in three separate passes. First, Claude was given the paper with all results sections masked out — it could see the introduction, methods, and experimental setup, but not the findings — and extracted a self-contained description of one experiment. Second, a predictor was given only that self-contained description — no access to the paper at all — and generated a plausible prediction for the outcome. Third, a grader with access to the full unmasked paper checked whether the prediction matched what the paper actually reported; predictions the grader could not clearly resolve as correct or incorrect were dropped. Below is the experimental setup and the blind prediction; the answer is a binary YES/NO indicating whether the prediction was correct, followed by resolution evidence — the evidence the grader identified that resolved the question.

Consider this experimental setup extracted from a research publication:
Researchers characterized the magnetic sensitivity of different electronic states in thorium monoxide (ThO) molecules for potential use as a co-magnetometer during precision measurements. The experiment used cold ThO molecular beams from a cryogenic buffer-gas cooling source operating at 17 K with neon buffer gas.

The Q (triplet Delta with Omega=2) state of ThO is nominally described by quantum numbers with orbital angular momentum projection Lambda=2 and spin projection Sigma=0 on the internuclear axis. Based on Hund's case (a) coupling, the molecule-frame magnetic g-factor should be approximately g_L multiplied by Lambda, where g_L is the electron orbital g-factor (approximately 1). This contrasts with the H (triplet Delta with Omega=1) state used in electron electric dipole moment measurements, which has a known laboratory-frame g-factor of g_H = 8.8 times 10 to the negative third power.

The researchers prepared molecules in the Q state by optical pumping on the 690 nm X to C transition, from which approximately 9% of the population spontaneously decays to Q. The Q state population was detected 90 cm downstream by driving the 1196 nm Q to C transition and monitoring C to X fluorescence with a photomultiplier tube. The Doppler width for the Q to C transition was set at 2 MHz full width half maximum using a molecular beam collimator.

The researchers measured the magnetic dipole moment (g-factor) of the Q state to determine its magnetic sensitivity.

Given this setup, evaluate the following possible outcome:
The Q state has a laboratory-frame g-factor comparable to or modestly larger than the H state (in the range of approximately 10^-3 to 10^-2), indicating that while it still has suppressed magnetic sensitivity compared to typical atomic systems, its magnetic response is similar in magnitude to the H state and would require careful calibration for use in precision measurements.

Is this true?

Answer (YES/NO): NO